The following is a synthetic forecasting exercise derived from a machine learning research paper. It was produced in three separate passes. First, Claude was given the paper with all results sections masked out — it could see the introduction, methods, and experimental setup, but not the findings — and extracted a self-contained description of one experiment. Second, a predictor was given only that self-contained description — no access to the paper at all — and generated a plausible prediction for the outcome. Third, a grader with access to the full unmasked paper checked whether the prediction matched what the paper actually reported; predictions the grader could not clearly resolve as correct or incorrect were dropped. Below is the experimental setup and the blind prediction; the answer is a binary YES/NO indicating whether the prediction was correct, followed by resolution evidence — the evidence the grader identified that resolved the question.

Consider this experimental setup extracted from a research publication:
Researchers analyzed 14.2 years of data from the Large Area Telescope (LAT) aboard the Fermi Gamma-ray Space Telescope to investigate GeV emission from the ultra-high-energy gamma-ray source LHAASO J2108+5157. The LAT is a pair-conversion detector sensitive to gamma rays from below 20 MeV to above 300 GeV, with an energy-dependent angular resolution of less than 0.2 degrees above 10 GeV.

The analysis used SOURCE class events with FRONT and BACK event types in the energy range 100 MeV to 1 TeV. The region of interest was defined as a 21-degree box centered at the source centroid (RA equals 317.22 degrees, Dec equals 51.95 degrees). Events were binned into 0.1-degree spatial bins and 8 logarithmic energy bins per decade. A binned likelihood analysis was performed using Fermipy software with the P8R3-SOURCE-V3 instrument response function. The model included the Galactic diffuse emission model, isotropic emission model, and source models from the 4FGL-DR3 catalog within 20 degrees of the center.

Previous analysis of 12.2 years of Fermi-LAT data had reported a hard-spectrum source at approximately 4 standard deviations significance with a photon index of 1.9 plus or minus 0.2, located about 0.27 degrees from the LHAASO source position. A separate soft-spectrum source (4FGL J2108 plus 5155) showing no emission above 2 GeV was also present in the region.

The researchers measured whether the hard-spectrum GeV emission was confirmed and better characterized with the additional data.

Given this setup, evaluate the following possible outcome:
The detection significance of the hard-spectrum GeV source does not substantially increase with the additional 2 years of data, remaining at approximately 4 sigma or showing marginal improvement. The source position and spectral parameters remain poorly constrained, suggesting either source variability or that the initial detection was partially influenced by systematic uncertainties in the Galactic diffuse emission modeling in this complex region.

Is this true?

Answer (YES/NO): NO